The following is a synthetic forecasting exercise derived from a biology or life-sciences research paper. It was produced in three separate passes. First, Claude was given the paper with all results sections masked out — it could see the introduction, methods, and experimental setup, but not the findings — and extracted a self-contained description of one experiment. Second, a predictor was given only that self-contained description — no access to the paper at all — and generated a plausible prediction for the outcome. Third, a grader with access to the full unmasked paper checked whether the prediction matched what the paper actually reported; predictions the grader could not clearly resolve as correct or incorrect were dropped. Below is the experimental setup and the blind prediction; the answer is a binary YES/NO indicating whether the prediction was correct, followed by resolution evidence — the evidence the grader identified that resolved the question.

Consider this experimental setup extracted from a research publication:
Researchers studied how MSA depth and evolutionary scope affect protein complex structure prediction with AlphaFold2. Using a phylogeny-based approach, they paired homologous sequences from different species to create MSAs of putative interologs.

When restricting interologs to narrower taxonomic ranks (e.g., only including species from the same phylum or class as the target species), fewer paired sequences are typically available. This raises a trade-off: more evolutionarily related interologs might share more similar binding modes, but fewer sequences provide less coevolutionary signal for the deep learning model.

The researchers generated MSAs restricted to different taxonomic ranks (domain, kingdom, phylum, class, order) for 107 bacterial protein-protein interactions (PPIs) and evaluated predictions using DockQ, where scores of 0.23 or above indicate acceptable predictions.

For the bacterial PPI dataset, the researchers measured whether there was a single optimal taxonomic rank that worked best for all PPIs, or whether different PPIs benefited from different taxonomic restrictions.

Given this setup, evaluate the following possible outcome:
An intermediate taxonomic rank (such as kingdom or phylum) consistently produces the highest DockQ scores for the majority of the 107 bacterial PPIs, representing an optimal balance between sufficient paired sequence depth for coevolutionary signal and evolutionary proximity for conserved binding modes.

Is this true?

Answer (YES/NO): NO